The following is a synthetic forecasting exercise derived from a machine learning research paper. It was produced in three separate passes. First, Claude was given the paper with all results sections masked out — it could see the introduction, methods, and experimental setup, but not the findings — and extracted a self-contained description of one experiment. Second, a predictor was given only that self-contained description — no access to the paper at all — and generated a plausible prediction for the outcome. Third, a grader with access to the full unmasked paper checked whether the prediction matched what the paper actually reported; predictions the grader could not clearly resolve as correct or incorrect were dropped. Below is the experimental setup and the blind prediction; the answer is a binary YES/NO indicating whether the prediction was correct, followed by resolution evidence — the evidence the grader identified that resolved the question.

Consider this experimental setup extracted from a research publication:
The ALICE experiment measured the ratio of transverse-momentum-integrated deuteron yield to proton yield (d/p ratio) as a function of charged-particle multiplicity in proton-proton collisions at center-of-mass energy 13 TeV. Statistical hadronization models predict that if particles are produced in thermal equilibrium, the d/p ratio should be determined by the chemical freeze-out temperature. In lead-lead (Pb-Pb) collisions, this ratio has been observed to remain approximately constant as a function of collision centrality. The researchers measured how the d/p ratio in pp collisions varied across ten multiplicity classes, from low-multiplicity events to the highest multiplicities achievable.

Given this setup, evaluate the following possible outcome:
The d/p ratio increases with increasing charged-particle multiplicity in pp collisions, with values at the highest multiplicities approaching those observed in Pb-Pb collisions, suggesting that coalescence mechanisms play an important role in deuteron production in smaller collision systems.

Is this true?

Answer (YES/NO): YES